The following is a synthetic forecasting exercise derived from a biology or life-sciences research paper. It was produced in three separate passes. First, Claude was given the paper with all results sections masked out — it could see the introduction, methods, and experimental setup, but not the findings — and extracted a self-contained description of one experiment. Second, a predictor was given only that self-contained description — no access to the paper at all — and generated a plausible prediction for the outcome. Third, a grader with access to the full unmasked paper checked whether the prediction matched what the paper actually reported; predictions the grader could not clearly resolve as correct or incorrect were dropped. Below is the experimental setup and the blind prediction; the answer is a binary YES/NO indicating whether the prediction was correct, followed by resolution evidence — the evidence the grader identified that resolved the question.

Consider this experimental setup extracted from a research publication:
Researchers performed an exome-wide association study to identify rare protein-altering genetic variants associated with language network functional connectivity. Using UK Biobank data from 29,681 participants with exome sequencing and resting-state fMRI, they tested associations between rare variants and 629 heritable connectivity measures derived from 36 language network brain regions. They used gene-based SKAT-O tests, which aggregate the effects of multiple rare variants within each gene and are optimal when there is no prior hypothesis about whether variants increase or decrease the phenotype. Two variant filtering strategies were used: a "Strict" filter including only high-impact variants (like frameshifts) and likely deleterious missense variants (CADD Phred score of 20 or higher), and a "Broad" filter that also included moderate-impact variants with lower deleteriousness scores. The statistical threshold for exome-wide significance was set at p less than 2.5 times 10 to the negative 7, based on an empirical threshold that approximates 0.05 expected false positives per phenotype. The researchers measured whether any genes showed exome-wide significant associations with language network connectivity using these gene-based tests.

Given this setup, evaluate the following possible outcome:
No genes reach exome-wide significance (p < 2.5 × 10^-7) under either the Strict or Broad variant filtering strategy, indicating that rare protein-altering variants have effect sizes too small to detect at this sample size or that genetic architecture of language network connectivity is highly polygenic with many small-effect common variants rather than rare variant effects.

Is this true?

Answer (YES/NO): NO